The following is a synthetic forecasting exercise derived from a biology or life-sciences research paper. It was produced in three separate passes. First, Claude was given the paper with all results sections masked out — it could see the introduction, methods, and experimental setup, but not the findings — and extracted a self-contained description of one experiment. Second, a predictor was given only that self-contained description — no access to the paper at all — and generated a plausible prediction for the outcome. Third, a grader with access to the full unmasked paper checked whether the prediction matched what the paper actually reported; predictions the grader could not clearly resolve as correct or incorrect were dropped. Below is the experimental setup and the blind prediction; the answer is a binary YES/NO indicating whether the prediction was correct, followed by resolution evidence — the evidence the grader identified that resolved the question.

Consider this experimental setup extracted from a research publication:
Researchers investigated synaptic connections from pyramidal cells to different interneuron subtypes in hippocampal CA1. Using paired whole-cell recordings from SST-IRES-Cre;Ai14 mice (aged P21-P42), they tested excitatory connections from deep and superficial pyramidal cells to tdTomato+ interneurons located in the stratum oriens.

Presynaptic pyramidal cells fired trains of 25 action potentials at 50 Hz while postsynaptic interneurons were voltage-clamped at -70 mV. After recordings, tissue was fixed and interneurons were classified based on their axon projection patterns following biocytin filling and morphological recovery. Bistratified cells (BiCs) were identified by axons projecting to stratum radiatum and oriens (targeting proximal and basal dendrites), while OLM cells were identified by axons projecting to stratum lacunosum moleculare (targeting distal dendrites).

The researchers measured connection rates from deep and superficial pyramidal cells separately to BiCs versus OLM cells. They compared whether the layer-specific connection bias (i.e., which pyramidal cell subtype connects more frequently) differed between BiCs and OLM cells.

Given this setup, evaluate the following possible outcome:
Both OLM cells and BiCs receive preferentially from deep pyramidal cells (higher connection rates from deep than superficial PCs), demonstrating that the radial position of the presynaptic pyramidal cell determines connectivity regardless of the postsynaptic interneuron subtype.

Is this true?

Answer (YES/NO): NO